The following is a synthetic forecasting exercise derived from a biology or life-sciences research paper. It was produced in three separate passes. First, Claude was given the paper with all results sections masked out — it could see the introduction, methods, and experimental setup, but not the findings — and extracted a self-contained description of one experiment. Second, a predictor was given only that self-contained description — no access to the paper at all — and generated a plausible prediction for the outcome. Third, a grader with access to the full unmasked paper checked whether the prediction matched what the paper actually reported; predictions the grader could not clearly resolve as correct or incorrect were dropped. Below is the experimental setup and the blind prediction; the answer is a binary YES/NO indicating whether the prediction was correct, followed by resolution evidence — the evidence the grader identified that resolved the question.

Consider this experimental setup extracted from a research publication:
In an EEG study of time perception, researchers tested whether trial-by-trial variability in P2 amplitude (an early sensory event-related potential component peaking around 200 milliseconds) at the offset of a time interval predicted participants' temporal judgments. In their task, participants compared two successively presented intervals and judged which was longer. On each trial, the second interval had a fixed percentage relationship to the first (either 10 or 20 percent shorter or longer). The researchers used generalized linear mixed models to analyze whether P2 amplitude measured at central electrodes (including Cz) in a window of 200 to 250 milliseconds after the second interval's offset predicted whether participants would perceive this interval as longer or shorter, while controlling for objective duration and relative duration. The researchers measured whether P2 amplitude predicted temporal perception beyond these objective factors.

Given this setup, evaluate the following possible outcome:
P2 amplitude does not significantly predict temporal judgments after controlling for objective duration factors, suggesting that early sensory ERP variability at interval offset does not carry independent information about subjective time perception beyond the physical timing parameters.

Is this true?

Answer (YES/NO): NO